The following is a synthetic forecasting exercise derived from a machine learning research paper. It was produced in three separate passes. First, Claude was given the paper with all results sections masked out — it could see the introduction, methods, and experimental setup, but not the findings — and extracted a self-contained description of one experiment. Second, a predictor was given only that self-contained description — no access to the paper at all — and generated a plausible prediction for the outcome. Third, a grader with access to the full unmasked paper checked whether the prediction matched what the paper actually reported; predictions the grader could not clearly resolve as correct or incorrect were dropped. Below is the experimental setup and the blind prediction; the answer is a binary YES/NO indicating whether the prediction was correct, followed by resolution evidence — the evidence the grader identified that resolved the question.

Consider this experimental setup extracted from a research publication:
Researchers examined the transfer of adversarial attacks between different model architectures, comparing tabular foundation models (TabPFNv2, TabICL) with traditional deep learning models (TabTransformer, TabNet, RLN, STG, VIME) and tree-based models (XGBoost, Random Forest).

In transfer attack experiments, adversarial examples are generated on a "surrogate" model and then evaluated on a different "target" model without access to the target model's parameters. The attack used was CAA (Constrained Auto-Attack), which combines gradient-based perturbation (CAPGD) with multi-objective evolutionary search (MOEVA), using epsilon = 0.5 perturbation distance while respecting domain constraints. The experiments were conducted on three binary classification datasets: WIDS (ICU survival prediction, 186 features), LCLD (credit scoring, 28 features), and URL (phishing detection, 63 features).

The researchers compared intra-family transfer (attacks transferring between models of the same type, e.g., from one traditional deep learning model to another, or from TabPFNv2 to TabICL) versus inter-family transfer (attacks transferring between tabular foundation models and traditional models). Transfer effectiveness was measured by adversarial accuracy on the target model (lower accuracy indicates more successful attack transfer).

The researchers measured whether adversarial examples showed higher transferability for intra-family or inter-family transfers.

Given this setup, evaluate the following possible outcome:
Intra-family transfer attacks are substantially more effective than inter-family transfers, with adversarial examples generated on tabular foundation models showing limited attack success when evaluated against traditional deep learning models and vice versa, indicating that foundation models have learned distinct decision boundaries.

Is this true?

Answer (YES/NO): NO